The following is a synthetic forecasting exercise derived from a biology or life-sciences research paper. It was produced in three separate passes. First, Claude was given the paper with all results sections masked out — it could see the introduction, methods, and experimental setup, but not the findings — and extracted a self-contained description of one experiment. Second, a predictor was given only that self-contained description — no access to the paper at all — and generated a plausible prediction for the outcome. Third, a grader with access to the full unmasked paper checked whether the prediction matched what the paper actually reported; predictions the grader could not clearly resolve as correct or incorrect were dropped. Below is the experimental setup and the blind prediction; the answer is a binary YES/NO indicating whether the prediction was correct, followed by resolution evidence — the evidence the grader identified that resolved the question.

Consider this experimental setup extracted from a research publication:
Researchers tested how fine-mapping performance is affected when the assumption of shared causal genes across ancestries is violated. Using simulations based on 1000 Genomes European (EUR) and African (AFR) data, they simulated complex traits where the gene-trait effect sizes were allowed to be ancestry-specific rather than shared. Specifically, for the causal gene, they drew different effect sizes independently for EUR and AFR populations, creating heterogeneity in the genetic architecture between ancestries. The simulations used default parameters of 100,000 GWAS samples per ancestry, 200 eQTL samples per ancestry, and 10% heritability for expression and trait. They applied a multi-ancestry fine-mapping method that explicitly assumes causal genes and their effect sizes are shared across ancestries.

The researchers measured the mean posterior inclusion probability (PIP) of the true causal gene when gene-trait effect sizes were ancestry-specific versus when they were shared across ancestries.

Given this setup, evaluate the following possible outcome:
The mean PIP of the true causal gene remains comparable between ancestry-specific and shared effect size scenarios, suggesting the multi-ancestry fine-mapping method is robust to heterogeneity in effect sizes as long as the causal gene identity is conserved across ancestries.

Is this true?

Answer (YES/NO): YES